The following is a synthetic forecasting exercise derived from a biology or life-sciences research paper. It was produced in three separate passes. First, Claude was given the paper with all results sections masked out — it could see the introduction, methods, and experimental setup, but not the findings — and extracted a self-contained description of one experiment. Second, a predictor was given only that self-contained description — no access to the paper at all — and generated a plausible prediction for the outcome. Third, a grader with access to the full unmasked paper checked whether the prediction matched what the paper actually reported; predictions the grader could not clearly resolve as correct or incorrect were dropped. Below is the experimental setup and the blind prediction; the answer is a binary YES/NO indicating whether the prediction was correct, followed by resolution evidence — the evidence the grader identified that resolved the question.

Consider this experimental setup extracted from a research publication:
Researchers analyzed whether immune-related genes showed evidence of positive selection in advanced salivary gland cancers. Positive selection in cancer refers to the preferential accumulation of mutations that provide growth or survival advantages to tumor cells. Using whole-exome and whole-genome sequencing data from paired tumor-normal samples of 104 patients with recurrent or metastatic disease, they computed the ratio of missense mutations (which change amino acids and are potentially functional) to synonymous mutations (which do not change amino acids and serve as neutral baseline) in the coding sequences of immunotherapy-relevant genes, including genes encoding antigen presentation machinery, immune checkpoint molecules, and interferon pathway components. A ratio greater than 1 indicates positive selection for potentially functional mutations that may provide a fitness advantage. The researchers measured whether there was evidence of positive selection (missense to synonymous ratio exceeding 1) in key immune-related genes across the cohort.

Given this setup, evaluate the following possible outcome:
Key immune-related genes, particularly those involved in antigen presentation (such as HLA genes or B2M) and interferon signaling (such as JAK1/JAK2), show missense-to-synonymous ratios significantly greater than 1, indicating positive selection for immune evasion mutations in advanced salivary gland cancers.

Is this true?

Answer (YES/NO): NO